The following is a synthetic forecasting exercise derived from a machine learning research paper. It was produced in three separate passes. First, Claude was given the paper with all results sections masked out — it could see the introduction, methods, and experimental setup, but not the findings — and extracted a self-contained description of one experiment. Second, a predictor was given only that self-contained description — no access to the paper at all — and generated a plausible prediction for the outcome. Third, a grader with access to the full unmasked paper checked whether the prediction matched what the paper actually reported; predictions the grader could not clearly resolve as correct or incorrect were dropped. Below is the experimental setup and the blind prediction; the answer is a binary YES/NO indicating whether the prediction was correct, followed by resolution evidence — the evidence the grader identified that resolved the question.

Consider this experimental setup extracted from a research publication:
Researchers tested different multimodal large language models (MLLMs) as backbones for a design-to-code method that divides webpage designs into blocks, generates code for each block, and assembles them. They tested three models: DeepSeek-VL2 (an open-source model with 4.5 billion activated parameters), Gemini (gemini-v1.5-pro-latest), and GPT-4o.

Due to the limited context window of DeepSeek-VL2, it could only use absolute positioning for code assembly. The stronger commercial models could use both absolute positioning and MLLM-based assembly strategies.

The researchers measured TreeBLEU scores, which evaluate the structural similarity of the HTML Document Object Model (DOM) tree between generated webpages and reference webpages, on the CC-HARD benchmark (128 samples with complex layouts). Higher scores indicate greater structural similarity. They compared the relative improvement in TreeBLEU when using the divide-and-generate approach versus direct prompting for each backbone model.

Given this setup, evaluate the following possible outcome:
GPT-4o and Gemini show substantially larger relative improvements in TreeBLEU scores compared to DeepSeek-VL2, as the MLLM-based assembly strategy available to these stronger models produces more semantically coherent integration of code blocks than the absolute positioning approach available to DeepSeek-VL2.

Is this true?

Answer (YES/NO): NO